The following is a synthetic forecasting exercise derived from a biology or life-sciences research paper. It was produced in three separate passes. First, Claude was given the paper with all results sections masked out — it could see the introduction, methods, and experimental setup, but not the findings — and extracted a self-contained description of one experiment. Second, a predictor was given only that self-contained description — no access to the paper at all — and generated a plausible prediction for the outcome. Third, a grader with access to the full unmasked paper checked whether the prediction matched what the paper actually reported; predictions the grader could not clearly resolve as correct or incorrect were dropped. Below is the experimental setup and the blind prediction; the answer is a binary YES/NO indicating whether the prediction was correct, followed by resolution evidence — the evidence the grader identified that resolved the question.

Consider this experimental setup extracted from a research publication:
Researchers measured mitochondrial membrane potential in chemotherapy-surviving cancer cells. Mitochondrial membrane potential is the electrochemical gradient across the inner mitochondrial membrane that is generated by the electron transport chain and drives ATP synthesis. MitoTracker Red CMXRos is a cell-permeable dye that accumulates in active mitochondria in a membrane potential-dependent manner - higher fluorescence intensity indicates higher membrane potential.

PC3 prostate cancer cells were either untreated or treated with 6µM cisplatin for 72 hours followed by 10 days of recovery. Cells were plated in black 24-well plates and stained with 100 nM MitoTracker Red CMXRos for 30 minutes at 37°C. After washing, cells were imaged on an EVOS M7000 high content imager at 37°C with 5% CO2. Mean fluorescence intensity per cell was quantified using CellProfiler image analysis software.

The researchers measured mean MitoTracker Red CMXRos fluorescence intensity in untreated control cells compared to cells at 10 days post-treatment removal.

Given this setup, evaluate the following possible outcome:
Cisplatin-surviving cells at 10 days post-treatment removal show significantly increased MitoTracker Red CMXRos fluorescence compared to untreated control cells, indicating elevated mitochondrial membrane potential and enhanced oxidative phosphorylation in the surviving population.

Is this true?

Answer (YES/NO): NO